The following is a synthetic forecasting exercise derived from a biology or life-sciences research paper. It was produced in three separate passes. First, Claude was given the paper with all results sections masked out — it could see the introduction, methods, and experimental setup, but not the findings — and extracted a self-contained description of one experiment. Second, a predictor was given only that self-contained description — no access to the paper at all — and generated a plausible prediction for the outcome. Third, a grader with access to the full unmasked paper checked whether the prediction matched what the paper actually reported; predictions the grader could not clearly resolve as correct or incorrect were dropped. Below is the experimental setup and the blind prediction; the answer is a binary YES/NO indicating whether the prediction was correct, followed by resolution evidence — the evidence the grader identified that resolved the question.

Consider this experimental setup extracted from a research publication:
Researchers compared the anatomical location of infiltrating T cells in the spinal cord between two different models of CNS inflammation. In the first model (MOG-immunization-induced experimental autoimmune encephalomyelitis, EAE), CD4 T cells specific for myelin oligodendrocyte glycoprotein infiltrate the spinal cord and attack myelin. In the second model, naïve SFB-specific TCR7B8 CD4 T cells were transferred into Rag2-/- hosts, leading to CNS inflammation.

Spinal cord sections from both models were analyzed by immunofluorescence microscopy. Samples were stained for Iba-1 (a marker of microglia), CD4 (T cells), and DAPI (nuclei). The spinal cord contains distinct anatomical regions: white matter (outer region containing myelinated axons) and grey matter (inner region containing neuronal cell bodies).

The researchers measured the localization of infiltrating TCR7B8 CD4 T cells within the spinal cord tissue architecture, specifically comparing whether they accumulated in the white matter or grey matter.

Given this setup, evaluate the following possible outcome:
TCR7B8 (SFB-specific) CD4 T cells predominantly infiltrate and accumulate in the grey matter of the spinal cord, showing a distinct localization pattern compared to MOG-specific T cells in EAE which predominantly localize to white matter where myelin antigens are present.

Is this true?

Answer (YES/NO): YES